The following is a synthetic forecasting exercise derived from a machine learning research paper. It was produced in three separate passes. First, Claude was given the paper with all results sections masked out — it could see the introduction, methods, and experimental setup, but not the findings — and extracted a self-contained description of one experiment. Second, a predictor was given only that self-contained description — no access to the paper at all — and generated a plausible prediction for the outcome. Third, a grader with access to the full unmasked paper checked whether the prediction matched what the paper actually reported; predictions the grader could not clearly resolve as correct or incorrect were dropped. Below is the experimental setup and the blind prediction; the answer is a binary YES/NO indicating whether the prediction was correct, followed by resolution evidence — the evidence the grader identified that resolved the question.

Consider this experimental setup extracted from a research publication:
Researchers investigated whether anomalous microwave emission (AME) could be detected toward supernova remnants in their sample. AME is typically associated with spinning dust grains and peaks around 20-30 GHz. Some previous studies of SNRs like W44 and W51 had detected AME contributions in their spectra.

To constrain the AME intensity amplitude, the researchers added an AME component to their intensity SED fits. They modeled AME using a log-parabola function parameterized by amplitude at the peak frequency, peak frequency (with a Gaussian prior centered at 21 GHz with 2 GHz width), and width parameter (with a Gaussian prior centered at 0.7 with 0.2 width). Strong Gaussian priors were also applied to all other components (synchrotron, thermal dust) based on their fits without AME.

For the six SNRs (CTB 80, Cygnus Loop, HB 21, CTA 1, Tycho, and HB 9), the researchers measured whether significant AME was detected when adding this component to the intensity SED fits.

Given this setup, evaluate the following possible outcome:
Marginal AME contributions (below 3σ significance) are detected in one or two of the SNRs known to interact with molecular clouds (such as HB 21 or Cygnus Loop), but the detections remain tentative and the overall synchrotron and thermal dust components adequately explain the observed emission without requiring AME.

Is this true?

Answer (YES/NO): NO